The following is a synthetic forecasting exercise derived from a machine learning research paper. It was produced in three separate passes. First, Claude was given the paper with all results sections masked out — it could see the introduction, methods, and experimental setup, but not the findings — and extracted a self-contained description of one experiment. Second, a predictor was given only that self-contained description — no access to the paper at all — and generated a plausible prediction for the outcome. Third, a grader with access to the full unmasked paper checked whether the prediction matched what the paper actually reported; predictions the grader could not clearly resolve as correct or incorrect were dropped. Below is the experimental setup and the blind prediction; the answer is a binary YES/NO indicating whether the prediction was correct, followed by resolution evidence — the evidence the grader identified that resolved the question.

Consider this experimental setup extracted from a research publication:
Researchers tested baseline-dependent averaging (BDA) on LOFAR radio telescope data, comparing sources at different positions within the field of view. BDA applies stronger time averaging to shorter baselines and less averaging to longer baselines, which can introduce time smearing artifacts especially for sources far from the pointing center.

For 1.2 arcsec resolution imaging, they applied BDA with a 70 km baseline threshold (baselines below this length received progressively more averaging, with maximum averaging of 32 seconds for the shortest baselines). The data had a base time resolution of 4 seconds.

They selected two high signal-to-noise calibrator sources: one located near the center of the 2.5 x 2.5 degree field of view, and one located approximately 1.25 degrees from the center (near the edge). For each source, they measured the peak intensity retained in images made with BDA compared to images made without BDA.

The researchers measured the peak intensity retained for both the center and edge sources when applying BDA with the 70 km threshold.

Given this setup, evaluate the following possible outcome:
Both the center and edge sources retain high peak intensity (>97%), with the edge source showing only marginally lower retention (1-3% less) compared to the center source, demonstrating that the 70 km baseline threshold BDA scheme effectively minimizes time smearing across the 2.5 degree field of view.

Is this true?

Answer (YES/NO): NO